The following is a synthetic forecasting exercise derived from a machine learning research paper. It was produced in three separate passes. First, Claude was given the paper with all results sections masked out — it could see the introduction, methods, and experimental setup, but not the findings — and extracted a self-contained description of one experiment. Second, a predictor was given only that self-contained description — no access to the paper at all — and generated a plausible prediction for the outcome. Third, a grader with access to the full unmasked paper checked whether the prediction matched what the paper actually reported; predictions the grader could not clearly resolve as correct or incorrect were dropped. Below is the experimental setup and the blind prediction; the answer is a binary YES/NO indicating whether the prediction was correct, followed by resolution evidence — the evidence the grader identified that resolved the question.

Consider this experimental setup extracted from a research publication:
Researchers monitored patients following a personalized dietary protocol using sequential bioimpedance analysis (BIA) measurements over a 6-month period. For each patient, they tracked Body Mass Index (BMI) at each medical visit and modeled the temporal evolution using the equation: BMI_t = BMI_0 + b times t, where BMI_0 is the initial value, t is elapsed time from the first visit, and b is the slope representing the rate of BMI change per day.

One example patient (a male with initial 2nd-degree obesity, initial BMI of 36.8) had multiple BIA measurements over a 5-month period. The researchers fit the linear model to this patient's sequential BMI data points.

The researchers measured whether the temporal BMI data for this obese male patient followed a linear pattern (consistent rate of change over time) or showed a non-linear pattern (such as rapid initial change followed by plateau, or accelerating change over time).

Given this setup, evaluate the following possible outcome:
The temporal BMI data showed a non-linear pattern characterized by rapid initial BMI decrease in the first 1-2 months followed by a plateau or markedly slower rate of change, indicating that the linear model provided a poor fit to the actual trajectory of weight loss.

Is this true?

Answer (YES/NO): NO